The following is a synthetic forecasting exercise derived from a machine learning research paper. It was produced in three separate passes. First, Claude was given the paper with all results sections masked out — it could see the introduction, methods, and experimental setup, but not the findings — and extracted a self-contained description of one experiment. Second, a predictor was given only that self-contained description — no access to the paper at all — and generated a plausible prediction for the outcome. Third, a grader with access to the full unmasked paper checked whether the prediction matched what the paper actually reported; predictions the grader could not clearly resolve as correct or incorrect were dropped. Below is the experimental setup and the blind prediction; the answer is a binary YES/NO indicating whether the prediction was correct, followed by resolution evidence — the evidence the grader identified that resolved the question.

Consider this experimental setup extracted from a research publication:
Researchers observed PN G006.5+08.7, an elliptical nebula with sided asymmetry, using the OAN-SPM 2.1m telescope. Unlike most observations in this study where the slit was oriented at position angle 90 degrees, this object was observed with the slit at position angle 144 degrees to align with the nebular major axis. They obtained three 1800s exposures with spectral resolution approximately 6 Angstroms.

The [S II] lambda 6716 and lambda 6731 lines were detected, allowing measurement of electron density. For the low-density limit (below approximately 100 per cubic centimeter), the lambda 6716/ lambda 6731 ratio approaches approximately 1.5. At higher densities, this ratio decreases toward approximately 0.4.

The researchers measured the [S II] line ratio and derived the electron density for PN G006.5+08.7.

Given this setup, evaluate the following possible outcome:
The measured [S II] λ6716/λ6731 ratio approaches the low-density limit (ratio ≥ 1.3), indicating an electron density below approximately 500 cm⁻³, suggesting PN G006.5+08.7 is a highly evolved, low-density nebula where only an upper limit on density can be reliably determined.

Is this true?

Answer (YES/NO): YES